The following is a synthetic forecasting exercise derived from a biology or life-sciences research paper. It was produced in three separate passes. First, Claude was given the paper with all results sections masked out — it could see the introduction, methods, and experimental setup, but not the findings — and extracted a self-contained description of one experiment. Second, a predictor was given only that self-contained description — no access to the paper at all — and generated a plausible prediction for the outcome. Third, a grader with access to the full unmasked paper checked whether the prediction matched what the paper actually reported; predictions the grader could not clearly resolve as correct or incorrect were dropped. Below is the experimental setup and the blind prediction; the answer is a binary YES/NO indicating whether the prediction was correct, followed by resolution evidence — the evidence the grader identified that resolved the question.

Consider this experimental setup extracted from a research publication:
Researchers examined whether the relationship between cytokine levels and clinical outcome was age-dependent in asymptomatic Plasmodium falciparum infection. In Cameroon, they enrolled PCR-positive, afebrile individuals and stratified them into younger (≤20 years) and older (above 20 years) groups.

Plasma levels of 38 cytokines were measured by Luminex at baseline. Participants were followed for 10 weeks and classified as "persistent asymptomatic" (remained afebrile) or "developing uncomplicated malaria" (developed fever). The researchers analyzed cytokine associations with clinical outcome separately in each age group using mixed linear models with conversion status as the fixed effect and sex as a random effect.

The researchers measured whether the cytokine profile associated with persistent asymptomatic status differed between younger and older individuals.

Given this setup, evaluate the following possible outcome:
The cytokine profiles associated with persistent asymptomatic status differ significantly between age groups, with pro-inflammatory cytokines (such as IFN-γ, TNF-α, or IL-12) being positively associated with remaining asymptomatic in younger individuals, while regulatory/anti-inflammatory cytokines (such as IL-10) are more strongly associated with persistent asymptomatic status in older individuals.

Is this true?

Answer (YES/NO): NO